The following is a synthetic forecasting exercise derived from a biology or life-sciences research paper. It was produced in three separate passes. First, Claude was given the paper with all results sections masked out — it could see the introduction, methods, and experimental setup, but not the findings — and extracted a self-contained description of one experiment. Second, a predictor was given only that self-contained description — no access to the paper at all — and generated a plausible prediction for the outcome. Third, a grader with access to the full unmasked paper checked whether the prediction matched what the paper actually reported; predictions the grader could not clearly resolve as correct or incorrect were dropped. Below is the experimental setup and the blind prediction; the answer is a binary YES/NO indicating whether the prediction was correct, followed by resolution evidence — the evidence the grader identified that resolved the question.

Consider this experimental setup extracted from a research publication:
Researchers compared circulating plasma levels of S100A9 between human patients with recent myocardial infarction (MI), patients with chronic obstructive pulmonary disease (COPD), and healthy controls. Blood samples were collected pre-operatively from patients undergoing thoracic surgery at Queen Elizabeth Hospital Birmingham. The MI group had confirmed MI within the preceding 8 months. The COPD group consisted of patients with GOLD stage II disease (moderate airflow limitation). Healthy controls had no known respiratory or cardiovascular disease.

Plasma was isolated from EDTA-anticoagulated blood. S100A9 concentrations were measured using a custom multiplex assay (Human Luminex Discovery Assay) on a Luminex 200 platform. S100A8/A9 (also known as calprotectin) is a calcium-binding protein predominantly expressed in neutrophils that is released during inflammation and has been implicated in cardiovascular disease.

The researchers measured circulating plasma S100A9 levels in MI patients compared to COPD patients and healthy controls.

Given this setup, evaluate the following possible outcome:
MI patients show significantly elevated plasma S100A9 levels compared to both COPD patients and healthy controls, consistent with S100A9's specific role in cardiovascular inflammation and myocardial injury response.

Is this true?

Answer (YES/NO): NO